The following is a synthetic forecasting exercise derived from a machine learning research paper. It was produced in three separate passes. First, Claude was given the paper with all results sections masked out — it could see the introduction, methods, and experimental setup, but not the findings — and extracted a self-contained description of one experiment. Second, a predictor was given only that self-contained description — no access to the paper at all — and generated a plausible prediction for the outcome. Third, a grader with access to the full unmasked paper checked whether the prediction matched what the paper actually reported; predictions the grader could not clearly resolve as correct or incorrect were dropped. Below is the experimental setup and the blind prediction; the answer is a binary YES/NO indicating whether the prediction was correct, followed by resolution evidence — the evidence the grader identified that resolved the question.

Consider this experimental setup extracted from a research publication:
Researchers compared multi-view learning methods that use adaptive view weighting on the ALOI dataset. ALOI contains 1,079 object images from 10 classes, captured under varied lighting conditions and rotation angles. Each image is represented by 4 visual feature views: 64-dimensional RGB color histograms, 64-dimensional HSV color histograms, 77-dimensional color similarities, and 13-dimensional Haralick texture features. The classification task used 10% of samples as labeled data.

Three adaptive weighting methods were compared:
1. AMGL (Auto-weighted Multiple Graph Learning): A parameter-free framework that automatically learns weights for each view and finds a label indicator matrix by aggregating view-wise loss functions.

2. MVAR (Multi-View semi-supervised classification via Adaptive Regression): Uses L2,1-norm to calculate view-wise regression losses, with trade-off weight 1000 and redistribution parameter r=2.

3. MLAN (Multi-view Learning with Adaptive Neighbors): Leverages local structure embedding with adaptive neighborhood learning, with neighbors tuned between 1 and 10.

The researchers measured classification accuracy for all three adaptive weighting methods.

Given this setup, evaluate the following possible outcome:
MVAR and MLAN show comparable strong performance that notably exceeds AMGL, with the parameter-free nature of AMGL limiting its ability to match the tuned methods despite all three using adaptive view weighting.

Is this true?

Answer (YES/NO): NO